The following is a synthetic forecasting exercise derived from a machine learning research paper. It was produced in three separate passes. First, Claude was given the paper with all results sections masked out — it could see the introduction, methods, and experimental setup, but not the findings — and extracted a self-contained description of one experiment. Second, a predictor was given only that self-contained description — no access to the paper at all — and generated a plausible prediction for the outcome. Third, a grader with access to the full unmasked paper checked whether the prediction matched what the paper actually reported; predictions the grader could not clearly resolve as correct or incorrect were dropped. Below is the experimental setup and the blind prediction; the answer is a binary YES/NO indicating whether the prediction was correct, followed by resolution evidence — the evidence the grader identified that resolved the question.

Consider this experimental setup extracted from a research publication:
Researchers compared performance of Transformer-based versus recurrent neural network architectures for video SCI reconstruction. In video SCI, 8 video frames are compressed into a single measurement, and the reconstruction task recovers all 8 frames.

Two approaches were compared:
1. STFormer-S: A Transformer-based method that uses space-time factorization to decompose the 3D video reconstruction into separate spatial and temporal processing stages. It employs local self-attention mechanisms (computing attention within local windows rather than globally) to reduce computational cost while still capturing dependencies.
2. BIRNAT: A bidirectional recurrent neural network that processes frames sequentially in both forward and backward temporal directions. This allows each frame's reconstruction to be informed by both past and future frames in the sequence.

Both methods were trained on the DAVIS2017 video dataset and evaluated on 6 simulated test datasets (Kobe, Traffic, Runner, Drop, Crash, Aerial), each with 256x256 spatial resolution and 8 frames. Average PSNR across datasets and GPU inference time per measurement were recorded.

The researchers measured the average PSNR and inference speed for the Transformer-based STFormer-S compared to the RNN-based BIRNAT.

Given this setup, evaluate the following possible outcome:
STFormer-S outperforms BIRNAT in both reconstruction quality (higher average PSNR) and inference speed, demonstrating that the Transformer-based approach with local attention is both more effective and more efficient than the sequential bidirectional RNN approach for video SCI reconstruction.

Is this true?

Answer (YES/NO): NO